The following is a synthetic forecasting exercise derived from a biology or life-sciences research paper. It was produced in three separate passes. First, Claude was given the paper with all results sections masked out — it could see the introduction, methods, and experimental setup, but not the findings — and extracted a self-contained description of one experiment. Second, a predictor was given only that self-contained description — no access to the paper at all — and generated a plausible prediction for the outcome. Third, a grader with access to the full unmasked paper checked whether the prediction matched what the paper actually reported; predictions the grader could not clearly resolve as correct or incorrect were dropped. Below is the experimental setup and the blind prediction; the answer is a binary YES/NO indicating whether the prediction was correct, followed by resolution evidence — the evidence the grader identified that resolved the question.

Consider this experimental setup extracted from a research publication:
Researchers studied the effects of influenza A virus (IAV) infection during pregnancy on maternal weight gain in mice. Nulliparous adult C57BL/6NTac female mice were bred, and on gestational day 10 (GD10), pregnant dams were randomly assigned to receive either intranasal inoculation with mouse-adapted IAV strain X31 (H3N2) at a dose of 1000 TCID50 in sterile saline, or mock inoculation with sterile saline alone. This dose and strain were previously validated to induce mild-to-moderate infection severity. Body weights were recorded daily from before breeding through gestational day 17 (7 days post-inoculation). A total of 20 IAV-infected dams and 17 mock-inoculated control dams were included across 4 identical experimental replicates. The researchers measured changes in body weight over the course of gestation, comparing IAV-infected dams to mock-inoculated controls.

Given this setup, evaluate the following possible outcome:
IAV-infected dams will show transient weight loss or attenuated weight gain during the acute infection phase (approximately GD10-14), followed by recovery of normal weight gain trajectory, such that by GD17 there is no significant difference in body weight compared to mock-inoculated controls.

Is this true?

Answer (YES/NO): NO